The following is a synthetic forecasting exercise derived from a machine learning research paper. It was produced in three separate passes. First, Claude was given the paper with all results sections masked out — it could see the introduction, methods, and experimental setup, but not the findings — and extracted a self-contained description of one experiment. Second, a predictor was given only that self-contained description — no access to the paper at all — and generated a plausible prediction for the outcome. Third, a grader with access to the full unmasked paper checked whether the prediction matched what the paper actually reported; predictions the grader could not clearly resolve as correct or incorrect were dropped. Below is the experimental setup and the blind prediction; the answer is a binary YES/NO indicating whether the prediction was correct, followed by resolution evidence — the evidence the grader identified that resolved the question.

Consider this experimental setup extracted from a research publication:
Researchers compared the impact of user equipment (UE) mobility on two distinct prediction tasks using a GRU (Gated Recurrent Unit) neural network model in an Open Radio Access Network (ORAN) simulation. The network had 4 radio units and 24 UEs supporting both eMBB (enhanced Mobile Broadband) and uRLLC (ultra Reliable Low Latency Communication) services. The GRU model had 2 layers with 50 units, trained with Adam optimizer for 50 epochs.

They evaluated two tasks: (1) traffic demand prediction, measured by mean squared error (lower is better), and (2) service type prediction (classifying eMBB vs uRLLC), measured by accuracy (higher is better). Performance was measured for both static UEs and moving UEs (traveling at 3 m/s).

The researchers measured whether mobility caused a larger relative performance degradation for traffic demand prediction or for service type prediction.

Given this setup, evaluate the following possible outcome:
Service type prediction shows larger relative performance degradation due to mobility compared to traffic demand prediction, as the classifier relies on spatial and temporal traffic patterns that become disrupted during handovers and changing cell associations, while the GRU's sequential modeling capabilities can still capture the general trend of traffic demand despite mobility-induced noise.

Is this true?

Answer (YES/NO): NO